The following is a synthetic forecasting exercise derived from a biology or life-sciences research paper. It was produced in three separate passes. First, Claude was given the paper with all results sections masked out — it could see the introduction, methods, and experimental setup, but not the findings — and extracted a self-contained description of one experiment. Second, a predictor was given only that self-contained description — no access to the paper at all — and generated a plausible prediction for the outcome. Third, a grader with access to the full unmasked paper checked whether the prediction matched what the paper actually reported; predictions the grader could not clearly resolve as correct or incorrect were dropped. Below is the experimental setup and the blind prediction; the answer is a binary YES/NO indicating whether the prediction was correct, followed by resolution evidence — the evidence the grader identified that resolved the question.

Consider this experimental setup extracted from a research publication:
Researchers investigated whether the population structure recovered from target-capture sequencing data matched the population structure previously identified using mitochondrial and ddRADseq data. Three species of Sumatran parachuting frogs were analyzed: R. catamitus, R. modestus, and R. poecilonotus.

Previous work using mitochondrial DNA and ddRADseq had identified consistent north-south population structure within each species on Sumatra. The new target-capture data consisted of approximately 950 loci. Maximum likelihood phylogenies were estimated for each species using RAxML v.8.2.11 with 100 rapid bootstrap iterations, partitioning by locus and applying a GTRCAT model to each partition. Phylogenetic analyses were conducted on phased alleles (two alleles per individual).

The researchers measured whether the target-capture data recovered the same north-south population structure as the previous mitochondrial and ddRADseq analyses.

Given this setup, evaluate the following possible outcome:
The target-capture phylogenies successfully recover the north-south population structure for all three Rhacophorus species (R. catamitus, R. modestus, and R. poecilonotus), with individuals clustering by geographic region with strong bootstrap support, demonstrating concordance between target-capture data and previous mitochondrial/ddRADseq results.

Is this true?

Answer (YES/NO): YES